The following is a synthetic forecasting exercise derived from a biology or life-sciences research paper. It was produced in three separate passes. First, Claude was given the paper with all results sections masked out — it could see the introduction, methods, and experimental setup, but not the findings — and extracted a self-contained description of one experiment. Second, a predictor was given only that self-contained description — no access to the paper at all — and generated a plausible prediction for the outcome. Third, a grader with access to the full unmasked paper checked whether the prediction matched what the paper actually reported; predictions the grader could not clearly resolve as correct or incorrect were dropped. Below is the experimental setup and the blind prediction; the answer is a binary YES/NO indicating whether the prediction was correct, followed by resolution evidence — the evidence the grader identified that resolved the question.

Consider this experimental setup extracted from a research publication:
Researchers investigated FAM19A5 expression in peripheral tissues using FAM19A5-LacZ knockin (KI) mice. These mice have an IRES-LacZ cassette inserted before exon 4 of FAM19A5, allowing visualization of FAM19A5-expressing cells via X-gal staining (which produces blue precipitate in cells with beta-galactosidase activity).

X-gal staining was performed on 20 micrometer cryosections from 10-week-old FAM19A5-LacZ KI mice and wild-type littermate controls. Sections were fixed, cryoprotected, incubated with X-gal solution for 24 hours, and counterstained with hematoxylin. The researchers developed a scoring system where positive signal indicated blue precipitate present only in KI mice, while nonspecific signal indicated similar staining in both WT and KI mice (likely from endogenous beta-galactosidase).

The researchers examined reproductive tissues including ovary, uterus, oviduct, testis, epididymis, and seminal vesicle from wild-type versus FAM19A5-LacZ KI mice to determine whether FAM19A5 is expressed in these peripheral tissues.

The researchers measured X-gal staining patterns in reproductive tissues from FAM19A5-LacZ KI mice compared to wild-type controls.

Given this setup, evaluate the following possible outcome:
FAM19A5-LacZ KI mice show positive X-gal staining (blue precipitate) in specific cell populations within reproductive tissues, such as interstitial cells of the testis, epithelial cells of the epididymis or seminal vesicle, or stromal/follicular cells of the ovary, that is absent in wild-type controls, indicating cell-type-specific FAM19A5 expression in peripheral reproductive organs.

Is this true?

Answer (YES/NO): NO